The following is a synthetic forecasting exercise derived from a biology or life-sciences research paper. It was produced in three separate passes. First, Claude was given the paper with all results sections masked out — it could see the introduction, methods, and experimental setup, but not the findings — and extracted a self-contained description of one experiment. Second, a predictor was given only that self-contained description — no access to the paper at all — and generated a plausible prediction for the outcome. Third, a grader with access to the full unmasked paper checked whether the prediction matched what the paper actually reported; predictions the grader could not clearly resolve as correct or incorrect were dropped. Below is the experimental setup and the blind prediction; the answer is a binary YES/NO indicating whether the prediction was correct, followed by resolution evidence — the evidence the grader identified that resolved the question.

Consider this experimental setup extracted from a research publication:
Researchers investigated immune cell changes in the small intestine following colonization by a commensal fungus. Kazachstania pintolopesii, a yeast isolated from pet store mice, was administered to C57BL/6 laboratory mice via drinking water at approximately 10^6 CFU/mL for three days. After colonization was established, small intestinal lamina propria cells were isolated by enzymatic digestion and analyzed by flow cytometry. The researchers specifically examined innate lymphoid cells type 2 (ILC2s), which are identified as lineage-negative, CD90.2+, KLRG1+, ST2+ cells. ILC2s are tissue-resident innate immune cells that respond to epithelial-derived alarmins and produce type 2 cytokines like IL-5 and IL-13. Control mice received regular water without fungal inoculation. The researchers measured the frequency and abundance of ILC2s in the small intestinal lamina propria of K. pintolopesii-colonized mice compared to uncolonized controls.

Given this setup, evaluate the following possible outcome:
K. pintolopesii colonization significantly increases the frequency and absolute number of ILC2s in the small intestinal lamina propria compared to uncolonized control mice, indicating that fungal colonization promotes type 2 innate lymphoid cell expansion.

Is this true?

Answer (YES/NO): YES